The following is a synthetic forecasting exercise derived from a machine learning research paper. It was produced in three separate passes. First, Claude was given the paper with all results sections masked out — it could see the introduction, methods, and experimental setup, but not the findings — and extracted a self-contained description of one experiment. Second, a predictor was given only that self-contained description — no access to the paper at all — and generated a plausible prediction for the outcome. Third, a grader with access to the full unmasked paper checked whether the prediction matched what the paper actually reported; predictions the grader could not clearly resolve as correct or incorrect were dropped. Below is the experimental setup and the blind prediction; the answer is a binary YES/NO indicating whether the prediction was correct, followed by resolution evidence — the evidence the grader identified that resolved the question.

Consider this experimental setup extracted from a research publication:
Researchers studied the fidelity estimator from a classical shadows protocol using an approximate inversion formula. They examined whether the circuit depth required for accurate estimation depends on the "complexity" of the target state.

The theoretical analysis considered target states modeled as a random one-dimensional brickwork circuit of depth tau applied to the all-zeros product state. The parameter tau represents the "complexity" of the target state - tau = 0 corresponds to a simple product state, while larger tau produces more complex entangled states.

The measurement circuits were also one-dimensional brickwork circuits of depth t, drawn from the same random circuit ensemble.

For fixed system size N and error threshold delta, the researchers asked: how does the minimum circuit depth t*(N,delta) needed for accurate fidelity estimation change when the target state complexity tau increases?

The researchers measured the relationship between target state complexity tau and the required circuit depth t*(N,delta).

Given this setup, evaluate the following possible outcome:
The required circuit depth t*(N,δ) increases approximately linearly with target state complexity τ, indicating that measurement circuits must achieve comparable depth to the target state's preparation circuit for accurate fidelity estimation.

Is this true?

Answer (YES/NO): NO